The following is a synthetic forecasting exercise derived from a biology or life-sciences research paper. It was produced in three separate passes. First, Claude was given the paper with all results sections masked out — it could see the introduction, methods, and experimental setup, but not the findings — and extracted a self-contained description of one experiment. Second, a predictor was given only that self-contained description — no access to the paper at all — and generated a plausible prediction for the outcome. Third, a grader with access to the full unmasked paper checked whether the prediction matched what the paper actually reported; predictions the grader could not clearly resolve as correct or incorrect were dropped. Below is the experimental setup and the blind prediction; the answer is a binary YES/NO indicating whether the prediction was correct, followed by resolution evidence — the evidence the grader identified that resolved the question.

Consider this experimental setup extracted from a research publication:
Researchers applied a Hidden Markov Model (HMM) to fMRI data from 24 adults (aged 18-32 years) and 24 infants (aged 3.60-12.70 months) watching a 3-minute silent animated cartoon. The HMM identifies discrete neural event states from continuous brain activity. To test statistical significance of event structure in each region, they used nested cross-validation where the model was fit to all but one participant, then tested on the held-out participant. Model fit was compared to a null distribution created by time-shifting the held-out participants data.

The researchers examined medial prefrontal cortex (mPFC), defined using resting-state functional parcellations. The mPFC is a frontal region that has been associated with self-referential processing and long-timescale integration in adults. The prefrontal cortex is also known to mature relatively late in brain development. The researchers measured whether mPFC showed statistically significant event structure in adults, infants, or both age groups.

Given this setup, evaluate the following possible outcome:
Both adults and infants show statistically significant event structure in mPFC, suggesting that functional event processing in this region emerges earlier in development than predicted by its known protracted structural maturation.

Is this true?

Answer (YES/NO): YES